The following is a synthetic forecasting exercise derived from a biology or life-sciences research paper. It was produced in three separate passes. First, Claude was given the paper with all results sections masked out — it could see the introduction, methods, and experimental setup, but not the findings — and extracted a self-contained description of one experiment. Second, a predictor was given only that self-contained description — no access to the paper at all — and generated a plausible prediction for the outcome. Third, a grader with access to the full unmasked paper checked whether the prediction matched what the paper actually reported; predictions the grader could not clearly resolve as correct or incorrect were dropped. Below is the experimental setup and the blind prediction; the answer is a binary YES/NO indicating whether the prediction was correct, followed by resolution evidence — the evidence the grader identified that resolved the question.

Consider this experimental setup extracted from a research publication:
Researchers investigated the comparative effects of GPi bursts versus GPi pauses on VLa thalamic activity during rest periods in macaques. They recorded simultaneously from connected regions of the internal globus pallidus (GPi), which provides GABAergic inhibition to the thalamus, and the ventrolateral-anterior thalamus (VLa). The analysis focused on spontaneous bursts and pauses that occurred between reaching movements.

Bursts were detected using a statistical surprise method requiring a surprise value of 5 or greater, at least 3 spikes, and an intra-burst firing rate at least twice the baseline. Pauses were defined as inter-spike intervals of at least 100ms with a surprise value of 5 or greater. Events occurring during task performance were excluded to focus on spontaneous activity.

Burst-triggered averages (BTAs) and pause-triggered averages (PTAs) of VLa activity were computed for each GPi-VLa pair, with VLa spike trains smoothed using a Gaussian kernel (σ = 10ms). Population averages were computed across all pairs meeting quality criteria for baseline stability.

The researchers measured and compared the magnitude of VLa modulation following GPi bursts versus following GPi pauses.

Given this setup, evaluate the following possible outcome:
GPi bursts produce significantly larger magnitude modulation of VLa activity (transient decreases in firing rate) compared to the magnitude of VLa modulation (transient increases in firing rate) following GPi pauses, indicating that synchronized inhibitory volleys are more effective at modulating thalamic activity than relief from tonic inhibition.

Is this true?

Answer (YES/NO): NO